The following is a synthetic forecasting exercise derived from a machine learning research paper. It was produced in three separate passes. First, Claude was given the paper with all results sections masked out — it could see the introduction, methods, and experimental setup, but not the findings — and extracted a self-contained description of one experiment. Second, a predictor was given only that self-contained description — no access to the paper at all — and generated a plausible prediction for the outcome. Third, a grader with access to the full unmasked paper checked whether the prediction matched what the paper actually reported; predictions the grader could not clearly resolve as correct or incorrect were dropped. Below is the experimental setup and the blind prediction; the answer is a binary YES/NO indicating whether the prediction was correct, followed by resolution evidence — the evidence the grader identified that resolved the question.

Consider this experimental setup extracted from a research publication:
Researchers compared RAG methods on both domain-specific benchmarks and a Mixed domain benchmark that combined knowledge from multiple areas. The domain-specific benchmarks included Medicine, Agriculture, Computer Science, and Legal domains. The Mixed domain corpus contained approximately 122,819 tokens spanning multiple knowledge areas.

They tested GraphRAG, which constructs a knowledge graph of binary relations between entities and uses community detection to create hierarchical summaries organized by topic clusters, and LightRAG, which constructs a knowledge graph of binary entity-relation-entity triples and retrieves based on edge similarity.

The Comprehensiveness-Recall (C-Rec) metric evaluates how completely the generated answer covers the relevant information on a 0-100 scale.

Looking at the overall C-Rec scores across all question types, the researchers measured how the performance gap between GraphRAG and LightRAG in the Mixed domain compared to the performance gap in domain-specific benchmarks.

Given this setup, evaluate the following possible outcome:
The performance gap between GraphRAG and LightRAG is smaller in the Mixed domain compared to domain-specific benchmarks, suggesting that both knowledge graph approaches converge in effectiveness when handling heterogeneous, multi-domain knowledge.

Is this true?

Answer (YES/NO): NO